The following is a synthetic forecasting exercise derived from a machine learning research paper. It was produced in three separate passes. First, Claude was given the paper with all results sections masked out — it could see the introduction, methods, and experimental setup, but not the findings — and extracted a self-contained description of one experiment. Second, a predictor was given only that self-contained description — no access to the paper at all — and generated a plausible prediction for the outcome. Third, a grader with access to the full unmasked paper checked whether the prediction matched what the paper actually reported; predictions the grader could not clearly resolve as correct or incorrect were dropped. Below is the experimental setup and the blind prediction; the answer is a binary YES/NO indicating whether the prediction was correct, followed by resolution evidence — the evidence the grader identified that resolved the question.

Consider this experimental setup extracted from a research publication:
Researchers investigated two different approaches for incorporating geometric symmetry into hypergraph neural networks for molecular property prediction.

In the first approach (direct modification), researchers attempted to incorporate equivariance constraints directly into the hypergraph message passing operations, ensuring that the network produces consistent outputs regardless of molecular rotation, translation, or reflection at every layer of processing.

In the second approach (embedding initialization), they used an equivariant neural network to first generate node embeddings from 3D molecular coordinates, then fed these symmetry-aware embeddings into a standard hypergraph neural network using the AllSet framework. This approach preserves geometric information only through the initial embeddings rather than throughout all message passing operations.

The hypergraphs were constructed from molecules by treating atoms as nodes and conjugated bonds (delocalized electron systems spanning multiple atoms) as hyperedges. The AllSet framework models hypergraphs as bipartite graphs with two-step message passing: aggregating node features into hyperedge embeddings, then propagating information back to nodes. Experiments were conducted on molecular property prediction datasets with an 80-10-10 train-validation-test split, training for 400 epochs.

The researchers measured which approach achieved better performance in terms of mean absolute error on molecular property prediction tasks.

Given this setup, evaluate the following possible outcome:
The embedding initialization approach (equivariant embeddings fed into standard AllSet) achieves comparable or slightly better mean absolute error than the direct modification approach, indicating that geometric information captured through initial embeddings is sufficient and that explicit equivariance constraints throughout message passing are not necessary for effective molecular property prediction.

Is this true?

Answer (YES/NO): NO